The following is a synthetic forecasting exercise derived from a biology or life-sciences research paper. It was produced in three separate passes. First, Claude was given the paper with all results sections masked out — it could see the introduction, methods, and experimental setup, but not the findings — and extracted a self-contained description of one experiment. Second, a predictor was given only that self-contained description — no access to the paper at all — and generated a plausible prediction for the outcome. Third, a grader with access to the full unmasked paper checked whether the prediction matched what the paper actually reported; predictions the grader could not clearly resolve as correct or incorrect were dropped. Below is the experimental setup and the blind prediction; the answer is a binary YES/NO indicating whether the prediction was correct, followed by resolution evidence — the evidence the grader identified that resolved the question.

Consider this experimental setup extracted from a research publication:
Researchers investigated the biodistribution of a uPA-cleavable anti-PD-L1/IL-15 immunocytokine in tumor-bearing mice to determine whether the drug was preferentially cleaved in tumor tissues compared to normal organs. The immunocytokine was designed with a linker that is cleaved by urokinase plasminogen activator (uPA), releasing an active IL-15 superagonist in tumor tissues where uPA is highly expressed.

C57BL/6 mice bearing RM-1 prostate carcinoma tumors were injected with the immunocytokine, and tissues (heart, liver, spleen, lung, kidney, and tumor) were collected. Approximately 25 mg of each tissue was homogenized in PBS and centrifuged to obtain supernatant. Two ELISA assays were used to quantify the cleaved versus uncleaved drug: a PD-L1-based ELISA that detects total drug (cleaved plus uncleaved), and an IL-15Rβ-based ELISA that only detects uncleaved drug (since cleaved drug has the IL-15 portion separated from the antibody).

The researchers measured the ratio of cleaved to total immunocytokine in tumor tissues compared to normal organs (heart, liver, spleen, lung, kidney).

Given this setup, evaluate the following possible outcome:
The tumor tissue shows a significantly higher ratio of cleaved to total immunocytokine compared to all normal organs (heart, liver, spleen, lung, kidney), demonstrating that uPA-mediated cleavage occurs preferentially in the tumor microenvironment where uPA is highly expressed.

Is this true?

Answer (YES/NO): YES